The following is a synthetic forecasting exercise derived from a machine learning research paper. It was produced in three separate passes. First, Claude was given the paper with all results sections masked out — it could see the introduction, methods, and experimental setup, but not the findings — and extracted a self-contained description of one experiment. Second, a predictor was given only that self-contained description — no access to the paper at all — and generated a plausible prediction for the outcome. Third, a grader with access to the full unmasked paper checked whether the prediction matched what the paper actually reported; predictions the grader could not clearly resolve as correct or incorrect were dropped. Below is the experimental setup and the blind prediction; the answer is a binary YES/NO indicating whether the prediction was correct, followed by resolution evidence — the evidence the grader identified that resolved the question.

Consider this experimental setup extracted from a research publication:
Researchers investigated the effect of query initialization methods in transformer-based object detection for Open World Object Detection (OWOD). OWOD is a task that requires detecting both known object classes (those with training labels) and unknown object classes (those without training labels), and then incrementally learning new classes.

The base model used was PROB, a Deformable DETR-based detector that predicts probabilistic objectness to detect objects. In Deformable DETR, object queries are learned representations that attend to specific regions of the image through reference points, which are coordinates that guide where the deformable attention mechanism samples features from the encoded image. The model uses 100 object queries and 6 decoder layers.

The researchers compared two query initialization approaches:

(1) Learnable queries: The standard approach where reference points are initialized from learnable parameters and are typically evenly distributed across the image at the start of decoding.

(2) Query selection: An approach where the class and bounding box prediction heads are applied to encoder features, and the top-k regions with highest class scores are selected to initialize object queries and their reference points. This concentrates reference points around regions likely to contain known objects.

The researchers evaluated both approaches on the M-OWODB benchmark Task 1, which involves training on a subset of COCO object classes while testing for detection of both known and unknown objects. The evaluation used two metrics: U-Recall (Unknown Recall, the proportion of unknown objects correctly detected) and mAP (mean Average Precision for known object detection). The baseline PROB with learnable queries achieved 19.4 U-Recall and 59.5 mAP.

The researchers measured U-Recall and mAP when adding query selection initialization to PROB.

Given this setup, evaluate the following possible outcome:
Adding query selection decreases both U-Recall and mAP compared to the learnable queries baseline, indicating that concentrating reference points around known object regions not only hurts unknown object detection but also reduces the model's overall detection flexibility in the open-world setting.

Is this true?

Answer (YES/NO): NO